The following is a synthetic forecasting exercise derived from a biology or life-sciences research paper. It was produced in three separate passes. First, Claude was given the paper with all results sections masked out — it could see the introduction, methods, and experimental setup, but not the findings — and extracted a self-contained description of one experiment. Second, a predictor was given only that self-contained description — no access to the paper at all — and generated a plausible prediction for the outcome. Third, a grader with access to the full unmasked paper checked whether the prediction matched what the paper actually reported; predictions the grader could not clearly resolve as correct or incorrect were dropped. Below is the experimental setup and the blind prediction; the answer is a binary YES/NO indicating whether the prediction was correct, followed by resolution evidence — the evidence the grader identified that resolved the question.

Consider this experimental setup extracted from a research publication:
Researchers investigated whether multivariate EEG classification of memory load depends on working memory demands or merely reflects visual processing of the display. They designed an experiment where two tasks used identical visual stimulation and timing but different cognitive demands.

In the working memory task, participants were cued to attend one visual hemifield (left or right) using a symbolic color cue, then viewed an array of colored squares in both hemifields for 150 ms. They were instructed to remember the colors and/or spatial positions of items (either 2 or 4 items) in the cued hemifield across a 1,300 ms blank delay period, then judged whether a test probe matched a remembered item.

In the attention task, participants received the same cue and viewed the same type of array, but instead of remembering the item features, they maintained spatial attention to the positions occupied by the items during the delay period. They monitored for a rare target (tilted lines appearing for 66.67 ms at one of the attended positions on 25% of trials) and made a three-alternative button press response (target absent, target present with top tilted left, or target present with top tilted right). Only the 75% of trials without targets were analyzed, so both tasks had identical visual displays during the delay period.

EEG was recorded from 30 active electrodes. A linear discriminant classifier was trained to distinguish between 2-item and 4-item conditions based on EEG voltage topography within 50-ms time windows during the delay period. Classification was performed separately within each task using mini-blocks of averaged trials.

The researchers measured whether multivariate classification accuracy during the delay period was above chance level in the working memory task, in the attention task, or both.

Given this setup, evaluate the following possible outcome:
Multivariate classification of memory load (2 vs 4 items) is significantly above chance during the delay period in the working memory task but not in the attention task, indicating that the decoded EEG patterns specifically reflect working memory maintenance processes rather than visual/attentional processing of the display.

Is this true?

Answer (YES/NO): YES